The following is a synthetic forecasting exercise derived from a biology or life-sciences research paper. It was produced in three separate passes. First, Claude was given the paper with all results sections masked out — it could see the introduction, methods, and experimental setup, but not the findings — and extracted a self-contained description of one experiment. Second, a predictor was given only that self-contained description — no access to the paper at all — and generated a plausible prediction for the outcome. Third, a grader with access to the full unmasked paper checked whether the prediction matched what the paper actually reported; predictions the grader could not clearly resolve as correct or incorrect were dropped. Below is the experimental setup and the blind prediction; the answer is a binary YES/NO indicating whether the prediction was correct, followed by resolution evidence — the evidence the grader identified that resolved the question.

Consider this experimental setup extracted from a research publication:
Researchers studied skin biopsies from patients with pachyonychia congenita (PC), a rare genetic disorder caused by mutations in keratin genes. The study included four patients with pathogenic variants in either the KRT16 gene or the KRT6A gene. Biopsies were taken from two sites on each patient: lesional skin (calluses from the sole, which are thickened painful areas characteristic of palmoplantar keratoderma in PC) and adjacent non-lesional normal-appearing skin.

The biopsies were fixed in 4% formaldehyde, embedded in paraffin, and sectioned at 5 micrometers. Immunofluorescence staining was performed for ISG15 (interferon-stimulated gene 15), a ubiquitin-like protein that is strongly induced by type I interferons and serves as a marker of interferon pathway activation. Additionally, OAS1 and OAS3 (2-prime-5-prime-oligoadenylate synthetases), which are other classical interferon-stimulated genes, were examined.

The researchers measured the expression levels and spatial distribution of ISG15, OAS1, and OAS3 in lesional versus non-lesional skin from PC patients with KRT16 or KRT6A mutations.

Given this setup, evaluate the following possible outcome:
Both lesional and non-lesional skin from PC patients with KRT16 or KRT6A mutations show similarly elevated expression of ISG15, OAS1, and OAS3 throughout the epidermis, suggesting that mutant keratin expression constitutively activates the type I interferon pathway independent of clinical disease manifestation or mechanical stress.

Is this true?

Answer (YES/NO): NO